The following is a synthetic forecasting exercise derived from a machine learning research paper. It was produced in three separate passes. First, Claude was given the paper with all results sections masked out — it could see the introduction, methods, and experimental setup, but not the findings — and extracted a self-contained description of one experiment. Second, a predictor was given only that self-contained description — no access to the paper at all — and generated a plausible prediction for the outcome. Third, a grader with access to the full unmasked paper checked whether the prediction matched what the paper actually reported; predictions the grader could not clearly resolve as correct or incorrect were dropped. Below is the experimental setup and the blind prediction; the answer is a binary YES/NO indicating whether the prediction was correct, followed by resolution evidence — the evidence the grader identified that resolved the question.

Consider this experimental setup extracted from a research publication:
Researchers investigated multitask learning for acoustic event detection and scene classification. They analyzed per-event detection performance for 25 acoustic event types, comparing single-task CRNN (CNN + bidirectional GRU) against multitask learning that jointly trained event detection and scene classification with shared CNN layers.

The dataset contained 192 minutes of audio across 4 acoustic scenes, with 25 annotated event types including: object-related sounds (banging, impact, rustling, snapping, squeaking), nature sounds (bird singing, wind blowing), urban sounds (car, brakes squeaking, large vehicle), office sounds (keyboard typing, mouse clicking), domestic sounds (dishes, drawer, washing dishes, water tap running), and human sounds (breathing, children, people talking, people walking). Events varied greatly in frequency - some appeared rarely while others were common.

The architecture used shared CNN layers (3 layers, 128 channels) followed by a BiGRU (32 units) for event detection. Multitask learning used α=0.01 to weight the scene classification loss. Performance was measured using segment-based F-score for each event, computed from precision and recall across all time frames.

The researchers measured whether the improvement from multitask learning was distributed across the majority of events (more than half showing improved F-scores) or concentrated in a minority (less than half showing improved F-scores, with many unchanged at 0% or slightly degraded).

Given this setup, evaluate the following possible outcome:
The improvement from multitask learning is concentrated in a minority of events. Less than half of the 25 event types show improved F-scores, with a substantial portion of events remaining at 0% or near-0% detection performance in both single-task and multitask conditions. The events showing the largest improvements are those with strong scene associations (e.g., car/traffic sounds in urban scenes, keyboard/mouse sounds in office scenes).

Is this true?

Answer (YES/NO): NO